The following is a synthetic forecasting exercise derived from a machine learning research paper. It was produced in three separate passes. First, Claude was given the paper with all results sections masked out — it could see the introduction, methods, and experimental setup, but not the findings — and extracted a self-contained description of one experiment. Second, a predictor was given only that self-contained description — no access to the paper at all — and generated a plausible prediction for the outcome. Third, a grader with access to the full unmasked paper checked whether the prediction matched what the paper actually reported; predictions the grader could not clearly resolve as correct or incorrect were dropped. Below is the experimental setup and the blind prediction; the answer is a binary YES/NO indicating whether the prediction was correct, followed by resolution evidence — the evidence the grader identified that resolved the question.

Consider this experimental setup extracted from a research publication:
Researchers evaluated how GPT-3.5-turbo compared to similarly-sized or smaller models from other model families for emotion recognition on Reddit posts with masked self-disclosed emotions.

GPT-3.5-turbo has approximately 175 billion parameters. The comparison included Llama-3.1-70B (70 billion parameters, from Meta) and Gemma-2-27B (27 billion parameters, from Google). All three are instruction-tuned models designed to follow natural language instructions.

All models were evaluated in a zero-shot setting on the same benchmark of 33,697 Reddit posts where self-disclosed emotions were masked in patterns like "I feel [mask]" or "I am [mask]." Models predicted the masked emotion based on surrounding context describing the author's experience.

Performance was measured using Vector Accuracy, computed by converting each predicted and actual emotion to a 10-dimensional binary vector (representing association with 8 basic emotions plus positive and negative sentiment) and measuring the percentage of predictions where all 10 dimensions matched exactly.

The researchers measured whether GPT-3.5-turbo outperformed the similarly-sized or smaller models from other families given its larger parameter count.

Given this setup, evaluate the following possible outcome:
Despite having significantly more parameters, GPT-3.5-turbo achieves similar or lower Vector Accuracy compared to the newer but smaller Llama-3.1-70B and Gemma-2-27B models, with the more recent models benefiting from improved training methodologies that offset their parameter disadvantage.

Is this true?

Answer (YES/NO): YES